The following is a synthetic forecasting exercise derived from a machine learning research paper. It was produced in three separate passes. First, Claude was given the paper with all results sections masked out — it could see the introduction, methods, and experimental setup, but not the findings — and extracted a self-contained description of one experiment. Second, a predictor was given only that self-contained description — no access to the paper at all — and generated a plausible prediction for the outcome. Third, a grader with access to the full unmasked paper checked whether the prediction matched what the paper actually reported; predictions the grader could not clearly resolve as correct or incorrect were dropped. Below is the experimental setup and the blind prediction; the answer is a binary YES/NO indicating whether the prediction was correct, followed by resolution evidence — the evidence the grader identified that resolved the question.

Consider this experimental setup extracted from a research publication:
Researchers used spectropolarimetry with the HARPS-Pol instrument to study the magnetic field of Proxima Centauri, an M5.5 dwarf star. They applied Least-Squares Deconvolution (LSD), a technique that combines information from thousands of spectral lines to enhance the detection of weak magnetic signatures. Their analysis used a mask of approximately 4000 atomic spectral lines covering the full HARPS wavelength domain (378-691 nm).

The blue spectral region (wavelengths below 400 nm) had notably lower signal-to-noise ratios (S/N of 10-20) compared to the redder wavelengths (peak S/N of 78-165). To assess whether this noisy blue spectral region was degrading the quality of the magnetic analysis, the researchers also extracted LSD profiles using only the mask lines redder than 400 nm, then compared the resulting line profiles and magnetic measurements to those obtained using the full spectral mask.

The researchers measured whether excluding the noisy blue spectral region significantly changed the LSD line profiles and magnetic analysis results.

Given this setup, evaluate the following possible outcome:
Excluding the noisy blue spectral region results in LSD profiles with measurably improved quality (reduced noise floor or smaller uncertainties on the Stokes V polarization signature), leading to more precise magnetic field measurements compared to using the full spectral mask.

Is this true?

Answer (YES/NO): NO